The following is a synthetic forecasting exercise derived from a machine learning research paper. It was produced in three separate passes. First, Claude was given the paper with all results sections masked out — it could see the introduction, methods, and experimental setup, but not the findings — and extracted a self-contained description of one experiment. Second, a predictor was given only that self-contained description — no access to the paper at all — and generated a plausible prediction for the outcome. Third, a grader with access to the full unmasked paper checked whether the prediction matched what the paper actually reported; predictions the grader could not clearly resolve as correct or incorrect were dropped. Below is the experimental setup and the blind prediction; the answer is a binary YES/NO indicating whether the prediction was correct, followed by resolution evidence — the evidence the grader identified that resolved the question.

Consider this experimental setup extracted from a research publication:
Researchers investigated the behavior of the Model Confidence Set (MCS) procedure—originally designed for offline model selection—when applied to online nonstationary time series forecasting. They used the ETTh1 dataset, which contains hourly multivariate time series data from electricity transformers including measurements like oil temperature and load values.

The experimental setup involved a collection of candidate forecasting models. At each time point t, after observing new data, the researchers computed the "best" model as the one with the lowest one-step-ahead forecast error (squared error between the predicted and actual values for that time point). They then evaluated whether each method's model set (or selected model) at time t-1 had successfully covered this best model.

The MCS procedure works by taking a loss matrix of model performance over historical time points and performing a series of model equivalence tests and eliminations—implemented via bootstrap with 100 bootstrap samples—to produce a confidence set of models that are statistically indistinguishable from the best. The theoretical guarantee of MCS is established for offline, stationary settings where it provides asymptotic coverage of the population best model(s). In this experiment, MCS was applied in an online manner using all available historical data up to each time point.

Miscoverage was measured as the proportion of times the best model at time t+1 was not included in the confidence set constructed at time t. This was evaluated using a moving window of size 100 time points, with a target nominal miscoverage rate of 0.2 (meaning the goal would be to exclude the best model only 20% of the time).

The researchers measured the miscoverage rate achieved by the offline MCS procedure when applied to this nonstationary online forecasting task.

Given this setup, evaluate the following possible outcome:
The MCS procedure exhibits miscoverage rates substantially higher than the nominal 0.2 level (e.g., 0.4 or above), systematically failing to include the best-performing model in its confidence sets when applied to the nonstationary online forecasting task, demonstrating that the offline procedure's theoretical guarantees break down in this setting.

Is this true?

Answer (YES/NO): NO